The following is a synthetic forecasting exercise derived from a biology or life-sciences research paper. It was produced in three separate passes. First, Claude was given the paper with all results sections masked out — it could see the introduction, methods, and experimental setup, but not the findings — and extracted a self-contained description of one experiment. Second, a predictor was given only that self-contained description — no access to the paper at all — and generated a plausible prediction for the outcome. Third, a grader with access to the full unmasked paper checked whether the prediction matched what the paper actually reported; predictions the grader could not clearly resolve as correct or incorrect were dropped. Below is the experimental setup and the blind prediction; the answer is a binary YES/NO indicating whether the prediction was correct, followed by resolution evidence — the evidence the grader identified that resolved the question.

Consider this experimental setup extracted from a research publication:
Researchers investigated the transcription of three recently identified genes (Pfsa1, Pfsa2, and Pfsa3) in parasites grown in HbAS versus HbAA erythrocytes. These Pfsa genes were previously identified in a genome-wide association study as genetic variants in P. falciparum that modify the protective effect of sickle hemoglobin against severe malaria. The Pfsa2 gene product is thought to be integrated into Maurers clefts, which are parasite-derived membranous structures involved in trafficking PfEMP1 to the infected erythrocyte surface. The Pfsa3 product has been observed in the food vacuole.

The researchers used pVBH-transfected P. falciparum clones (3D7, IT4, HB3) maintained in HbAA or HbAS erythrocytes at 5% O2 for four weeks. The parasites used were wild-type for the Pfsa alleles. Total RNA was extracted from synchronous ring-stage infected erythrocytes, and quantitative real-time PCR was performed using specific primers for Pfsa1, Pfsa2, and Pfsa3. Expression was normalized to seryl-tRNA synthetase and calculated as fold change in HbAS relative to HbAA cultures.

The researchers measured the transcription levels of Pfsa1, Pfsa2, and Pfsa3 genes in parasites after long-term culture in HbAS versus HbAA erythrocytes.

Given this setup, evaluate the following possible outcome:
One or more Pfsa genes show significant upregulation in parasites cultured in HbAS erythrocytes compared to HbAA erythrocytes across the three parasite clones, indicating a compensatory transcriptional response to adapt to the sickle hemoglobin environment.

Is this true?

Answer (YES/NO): YES